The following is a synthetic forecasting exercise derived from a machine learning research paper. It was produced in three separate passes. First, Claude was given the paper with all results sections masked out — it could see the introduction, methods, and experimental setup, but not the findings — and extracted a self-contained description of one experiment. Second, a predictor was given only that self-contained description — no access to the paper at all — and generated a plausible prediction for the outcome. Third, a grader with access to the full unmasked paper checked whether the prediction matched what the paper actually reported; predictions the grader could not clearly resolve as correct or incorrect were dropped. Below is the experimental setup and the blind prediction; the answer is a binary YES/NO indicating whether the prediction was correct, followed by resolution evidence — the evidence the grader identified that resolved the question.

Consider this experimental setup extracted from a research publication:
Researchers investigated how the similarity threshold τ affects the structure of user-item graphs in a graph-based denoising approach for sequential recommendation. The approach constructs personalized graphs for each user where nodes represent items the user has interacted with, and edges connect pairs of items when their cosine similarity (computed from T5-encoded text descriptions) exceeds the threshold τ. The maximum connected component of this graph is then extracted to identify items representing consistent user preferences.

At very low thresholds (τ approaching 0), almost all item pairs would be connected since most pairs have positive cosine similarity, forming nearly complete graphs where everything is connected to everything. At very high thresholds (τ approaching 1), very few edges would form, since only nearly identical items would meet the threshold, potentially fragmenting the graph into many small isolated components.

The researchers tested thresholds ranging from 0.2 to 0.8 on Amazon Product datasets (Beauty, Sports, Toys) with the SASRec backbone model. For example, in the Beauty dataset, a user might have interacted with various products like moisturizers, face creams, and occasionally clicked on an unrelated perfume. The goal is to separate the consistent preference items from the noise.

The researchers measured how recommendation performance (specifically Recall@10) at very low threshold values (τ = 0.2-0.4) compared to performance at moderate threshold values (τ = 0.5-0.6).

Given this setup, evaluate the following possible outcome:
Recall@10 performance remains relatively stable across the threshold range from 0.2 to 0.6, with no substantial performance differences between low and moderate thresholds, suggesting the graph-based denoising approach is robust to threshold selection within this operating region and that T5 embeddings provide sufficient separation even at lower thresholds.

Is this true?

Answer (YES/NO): NO